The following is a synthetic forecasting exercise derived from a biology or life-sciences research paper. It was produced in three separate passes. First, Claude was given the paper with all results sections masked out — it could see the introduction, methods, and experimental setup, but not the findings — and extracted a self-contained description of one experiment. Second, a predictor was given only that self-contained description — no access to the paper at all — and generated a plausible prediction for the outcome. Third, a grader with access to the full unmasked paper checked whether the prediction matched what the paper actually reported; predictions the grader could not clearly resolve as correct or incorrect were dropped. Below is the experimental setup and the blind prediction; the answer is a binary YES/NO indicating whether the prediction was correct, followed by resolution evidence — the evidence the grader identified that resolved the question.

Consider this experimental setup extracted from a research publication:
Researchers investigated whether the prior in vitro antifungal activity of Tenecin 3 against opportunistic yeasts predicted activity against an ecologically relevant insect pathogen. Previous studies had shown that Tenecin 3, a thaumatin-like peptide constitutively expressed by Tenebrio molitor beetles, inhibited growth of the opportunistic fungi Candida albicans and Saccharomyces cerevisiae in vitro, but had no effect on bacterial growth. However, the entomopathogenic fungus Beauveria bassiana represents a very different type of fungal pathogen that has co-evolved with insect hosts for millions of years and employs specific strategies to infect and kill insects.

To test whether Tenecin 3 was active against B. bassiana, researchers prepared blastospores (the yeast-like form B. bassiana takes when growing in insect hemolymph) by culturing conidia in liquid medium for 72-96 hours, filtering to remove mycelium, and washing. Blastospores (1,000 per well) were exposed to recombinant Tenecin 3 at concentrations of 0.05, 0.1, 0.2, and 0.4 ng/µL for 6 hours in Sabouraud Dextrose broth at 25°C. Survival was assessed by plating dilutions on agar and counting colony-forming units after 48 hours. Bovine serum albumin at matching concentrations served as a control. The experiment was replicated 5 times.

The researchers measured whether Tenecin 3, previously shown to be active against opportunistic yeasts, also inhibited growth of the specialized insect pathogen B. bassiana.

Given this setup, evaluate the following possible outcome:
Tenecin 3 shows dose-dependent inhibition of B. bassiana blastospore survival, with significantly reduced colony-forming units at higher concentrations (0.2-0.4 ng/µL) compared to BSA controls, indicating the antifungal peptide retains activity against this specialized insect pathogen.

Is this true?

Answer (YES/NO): YES